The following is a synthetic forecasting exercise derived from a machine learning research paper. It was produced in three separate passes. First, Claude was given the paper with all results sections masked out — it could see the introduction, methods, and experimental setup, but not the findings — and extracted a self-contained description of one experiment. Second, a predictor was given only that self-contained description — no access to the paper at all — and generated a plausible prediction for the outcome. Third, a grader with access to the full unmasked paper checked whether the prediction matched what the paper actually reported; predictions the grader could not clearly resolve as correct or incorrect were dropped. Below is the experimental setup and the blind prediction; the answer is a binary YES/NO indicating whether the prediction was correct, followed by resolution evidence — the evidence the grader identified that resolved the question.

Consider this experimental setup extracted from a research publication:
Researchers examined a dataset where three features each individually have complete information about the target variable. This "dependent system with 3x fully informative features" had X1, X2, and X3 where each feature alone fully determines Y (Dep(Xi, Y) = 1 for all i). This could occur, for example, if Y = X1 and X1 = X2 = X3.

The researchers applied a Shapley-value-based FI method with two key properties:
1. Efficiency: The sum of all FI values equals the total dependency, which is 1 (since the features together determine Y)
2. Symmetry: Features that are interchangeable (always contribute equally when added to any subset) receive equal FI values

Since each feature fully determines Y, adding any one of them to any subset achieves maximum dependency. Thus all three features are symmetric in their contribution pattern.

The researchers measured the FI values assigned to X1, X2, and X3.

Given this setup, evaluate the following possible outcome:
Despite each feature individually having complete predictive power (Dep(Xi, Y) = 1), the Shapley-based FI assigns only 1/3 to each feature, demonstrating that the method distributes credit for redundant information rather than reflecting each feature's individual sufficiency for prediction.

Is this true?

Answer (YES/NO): YES